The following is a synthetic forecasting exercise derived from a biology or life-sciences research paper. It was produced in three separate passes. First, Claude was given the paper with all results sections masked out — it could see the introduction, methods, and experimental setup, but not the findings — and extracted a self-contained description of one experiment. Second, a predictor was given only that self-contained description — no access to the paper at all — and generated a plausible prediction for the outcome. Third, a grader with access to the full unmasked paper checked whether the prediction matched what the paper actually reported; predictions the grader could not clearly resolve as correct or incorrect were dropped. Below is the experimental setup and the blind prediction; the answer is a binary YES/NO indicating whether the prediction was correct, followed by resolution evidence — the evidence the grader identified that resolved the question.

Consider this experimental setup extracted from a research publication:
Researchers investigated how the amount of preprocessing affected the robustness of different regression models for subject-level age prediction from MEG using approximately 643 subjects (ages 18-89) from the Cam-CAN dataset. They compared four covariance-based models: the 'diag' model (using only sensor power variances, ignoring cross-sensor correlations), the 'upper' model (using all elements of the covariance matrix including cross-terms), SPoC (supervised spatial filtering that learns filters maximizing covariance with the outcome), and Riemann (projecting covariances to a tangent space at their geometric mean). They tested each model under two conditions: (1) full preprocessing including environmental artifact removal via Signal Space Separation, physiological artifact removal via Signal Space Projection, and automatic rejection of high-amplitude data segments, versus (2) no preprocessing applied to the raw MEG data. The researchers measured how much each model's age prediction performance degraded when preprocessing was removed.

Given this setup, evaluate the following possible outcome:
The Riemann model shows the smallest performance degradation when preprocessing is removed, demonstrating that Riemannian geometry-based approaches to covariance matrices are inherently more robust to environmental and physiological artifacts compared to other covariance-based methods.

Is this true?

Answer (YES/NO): YES